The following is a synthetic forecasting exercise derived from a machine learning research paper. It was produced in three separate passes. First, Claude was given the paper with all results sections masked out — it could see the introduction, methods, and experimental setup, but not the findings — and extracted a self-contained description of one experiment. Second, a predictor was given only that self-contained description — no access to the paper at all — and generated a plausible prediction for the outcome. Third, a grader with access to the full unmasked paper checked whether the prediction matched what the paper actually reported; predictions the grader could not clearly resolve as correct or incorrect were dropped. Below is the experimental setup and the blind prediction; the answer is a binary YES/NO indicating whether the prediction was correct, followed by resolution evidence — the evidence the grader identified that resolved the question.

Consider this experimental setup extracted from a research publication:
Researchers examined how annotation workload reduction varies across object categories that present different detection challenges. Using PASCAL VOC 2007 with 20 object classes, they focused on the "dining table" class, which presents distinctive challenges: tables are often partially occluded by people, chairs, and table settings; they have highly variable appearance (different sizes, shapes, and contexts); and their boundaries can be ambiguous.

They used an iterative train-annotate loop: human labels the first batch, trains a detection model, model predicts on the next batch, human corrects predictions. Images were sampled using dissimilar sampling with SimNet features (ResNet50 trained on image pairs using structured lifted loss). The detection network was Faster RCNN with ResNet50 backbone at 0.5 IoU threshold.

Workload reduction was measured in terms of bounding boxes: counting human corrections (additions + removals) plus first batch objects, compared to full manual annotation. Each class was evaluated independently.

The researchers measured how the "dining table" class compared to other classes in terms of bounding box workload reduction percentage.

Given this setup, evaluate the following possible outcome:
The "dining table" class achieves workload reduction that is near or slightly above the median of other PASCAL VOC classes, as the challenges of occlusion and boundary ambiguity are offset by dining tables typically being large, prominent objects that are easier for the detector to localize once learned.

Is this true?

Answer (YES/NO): NO